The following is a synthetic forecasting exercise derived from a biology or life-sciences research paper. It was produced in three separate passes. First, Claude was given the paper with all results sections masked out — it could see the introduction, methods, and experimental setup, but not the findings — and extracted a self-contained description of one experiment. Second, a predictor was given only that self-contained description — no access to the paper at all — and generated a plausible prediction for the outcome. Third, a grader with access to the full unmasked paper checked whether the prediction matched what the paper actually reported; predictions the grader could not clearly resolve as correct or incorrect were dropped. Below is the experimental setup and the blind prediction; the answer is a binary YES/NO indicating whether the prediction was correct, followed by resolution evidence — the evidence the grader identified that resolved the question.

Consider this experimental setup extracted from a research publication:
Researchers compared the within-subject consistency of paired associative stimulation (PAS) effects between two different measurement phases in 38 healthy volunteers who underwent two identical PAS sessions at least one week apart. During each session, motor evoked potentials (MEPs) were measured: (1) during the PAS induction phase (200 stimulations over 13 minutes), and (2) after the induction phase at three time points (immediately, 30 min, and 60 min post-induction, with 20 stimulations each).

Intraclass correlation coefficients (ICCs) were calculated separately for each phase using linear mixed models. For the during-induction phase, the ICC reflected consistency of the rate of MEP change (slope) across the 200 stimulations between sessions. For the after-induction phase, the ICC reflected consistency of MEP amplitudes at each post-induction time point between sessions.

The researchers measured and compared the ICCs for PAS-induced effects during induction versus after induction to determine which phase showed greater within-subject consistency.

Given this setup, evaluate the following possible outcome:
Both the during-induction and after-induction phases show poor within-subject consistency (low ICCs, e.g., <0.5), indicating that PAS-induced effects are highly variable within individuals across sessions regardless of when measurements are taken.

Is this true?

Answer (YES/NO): YES